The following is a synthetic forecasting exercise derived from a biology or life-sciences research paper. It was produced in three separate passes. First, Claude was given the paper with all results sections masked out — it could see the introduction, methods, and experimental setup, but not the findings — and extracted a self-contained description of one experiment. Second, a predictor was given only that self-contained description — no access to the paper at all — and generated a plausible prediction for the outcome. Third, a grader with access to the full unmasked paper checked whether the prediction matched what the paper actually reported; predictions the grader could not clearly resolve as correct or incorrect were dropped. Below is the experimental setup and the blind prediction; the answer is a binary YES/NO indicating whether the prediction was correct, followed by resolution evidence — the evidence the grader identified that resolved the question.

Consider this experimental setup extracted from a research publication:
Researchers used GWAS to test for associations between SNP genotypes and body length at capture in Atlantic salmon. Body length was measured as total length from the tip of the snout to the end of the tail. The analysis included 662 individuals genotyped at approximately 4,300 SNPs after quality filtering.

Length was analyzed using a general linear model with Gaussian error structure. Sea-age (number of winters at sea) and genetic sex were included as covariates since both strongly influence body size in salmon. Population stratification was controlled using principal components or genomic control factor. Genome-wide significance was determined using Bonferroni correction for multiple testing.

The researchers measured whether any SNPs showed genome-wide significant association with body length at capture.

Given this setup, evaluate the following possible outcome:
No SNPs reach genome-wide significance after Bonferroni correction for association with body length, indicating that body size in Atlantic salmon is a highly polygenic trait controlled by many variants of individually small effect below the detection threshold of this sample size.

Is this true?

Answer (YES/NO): YES